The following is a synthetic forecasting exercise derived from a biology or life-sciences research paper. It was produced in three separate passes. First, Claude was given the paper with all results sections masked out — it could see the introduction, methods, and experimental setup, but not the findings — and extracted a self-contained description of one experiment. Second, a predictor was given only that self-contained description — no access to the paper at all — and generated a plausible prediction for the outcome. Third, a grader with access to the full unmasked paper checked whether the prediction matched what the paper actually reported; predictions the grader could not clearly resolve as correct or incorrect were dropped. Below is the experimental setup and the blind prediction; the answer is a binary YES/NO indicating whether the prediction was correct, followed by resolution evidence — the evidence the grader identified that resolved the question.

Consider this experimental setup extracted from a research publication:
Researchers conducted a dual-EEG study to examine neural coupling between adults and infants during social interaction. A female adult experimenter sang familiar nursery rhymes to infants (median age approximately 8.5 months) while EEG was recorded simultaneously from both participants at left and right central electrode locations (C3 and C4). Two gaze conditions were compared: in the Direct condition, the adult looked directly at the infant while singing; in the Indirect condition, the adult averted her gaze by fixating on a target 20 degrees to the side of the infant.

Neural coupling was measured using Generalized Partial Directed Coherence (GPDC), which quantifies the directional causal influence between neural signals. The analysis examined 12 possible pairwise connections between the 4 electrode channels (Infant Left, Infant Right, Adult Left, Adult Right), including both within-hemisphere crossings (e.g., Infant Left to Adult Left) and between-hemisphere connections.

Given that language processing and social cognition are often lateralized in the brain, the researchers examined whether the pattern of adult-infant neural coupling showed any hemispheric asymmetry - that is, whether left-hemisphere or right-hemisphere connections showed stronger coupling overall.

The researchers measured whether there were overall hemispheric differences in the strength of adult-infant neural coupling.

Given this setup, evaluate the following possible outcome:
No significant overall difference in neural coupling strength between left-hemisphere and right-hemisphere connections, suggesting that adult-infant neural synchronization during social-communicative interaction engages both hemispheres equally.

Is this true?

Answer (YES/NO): YES